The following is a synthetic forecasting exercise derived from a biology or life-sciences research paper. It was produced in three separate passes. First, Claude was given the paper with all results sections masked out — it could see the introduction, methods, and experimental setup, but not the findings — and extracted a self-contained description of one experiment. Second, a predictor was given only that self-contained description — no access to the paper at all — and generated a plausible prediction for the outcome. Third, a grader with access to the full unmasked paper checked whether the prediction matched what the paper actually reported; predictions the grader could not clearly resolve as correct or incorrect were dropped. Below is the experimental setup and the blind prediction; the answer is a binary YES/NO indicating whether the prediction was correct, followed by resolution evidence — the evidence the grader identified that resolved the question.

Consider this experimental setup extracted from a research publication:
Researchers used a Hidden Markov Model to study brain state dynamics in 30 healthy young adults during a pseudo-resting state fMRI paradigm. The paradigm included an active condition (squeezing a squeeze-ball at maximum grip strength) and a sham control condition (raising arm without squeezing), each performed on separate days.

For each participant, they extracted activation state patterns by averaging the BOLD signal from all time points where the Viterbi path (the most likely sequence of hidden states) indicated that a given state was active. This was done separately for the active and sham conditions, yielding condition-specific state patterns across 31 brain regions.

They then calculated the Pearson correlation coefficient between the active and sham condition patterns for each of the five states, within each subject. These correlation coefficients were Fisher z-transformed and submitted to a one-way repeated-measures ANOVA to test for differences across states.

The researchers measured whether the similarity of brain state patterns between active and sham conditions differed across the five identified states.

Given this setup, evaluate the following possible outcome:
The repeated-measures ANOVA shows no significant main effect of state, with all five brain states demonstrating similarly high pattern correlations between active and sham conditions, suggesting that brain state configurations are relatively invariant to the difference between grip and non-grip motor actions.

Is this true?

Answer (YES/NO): NO